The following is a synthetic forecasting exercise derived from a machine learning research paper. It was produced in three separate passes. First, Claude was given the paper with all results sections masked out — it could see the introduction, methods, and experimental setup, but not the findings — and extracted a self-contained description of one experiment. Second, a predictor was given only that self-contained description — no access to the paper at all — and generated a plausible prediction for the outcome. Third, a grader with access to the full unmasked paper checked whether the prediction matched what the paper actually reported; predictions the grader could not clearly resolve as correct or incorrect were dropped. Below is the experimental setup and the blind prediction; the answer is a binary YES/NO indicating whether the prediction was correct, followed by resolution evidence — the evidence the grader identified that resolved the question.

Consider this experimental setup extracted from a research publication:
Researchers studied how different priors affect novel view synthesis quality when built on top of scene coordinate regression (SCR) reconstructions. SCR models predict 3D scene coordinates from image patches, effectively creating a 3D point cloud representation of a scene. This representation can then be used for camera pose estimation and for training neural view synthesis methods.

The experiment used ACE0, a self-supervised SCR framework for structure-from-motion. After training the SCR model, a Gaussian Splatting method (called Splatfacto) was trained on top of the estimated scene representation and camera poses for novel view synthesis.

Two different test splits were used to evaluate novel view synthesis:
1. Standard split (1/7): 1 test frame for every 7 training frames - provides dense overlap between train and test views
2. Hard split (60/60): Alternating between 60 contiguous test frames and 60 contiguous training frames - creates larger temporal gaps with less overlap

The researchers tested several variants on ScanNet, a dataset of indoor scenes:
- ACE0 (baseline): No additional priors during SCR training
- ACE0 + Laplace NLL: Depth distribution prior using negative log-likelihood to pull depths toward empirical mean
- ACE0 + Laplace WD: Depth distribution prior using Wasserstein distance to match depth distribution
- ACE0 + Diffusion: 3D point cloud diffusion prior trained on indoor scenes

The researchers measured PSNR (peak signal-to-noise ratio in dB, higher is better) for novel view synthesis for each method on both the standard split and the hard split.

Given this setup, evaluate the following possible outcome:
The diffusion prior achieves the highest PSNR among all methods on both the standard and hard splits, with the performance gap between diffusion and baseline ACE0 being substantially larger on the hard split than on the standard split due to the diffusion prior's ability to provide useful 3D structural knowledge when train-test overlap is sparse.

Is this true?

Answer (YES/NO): NO